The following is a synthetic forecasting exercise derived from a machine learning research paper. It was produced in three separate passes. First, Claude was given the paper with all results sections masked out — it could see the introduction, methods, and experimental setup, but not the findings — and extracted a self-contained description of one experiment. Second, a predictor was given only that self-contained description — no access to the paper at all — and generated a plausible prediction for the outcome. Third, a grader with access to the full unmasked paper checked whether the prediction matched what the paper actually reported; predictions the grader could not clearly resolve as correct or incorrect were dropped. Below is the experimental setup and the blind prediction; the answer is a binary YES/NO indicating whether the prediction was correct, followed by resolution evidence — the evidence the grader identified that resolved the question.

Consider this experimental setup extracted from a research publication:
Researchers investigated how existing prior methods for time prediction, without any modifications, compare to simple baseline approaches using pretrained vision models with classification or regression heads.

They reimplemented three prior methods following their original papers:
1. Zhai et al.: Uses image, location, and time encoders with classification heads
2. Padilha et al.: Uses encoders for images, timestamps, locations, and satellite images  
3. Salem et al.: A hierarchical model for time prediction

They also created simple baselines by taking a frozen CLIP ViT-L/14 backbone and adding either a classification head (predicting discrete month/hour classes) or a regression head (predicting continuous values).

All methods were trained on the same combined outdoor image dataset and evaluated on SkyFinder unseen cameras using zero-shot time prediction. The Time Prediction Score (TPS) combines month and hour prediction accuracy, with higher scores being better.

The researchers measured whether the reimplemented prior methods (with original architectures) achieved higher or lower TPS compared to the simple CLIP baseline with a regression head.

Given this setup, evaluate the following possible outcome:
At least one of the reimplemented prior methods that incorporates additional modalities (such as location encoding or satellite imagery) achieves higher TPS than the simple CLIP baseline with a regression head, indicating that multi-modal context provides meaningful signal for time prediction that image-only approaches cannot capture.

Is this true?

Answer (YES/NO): NO